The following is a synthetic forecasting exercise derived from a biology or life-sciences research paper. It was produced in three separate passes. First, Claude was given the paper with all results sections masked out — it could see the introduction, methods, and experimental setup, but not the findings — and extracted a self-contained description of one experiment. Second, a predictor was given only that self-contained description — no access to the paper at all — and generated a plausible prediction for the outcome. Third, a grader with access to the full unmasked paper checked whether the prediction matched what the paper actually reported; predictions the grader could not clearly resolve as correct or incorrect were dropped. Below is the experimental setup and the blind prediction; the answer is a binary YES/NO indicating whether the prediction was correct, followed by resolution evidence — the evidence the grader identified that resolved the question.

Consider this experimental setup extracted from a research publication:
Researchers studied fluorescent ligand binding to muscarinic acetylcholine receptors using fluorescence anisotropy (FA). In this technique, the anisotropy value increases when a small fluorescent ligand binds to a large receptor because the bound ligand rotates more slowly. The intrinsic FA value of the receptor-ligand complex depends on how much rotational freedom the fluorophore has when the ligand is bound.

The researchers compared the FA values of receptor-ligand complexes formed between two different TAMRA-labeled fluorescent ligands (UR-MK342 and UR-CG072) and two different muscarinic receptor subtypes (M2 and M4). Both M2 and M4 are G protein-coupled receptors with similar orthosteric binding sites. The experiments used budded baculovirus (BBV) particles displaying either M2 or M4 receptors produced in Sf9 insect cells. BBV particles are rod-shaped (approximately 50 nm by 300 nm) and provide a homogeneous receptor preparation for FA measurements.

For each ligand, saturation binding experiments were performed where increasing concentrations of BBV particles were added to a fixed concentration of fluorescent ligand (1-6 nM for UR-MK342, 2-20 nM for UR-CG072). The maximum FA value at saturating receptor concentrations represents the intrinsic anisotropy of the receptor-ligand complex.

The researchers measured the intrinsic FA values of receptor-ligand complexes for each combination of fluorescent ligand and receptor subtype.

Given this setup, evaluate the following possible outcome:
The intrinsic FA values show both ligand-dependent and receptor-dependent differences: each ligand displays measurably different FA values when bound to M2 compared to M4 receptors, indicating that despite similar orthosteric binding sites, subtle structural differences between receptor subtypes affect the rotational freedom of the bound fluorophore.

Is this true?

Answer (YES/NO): NO